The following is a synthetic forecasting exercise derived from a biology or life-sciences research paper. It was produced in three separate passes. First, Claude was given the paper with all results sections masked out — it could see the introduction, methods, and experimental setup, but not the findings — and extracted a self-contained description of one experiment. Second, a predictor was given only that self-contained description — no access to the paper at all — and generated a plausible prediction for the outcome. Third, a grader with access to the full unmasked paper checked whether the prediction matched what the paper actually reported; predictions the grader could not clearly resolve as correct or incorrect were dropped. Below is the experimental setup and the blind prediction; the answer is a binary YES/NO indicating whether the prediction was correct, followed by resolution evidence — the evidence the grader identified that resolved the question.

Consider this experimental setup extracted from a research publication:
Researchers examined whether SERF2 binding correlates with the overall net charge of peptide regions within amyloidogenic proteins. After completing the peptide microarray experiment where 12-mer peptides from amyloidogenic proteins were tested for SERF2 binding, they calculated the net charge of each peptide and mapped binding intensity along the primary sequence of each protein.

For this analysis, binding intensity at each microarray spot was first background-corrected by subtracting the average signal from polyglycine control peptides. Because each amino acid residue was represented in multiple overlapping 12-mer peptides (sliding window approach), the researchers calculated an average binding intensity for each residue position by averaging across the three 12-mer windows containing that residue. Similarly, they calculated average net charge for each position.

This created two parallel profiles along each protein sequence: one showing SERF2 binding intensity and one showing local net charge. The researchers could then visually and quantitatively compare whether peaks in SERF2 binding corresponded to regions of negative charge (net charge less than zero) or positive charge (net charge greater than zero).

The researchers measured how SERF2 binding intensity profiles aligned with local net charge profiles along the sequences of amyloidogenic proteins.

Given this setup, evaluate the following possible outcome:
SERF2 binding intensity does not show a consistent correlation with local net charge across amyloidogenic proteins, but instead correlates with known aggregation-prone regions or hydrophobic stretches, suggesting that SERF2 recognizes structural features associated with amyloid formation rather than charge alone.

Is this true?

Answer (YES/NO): NO